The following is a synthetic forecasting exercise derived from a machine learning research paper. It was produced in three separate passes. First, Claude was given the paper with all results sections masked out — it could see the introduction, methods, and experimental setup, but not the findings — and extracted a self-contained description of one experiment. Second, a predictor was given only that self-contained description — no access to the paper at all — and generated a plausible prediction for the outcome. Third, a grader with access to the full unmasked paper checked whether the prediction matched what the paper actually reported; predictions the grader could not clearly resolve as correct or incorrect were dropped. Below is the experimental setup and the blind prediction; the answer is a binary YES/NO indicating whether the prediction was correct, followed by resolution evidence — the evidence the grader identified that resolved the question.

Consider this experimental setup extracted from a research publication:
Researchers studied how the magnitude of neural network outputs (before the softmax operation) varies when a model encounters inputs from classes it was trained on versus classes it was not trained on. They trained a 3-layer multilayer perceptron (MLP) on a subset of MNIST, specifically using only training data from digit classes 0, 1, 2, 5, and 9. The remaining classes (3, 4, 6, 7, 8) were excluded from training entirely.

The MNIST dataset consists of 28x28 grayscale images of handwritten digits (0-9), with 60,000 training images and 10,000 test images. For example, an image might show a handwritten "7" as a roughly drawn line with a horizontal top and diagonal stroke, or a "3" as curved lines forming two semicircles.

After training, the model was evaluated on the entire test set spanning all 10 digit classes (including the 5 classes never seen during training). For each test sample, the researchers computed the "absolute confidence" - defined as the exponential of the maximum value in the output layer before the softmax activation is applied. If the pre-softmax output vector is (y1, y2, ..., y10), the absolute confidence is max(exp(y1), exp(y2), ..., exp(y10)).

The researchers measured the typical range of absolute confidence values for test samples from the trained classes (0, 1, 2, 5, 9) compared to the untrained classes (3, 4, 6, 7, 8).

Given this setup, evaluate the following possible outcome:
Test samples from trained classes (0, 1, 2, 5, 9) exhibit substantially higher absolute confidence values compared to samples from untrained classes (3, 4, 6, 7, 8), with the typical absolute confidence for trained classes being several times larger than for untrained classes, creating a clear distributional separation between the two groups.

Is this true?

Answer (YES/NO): NO